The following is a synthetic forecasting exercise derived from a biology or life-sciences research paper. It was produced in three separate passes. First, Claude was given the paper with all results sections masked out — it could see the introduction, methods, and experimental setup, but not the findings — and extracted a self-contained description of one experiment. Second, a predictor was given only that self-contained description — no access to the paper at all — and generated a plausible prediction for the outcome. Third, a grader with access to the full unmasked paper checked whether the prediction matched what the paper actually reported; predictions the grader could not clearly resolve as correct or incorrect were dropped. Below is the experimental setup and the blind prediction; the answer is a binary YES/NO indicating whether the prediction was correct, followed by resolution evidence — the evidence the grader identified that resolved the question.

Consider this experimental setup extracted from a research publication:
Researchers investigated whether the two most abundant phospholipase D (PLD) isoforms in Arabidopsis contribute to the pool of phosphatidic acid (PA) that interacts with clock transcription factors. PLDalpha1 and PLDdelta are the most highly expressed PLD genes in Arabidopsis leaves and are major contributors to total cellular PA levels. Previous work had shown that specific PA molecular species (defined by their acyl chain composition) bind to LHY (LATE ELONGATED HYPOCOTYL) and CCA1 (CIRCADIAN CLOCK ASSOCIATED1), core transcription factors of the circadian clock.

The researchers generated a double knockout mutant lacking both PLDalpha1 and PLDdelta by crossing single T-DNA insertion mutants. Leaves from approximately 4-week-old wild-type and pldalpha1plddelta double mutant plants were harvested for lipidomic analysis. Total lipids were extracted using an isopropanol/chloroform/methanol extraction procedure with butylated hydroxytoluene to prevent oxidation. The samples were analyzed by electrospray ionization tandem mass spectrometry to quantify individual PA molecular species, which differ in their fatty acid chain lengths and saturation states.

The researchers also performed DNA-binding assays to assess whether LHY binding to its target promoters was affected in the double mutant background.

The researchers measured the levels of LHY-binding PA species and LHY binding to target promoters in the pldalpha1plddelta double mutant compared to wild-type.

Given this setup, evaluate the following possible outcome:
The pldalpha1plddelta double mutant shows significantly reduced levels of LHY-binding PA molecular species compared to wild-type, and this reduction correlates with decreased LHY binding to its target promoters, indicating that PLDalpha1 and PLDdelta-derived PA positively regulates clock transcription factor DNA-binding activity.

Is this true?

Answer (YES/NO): NO